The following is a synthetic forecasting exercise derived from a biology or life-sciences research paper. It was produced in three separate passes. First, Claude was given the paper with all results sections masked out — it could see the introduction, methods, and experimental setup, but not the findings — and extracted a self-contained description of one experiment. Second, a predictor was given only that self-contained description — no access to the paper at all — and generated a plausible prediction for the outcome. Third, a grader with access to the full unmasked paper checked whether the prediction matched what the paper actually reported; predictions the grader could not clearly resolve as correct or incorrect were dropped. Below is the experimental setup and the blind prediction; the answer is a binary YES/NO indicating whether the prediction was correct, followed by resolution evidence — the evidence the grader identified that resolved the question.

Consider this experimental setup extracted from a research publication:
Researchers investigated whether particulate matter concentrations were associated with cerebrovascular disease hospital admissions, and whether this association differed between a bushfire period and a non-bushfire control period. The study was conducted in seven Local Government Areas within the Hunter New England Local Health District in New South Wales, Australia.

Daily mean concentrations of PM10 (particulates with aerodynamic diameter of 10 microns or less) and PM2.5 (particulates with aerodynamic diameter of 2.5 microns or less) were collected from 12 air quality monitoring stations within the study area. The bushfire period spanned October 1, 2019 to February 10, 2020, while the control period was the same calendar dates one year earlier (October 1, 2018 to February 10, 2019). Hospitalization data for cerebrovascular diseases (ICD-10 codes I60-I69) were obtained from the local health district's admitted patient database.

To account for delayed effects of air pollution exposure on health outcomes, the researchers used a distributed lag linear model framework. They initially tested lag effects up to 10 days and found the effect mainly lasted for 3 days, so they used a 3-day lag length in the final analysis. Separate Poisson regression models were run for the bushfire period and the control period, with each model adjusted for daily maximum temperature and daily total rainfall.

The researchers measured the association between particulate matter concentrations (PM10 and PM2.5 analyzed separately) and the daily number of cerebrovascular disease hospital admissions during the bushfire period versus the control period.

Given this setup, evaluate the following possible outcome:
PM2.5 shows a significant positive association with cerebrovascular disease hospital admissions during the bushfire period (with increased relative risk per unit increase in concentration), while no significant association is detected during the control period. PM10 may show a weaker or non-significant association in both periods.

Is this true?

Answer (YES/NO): NO